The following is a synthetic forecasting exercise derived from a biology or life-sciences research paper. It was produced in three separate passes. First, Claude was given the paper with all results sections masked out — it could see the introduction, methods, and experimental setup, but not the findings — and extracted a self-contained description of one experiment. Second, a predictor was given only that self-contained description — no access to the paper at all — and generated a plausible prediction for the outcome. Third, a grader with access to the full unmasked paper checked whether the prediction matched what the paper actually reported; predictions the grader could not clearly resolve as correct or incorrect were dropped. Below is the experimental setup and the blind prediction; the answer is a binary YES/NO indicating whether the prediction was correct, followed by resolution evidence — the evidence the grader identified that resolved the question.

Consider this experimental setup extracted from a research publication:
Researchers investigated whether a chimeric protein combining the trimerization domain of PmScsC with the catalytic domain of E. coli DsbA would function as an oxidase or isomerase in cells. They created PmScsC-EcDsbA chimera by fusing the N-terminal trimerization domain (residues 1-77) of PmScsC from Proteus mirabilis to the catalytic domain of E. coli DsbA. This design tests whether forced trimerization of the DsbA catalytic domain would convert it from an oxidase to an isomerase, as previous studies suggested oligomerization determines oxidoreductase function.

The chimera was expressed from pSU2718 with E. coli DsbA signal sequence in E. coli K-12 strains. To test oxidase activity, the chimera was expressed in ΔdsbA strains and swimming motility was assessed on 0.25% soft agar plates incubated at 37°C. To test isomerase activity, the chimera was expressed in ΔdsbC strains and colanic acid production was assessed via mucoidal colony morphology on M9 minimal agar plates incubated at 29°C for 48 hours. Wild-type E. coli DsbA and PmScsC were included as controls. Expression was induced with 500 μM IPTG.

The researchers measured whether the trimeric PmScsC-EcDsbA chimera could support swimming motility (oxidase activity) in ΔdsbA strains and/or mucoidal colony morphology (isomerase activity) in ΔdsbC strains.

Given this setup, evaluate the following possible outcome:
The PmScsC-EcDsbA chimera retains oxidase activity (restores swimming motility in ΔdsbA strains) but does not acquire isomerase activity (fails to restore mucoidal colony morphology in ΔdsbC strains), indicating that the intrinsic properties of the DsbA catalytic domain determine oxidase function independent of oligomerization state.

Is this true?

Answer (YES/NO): YES